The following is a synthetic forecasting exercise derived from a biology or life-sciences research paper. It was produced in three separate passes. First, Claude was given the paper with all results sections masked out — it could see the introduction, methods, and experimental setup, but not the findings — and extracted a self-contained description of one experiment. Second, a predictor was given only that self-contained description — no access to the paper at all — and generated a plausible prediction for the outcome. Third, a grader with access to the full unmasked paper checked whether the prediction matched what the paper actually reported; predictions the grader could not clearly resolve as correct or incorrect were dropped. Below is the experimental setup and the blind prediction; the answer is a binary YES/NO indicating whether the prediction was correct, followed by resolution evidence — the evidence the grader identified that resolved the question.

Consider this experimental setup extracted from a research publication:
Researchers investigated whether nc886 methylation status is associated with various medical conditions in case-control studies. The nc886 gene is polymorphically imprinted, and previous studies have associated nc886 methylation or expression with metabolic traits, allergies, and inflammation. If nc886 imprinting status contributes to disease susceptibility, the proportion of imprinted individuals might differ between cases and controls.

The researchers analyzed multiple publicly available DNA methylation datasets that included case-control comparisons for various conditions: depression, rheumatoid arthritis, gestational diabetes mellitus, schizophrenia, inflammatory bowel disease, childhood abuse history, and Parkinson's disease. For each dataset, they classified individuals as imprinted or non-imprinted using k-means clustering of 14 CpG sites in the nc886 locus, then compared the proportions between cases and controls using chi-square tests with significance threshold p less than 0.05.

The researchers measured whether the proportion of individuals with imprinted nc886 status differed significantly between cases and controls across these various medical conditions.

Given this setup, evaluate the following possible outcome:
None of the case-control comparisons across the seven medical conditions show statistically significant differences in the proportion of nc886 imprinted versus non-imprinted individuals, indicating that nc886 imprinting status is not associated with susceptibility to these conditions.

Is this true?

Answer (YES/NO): YES